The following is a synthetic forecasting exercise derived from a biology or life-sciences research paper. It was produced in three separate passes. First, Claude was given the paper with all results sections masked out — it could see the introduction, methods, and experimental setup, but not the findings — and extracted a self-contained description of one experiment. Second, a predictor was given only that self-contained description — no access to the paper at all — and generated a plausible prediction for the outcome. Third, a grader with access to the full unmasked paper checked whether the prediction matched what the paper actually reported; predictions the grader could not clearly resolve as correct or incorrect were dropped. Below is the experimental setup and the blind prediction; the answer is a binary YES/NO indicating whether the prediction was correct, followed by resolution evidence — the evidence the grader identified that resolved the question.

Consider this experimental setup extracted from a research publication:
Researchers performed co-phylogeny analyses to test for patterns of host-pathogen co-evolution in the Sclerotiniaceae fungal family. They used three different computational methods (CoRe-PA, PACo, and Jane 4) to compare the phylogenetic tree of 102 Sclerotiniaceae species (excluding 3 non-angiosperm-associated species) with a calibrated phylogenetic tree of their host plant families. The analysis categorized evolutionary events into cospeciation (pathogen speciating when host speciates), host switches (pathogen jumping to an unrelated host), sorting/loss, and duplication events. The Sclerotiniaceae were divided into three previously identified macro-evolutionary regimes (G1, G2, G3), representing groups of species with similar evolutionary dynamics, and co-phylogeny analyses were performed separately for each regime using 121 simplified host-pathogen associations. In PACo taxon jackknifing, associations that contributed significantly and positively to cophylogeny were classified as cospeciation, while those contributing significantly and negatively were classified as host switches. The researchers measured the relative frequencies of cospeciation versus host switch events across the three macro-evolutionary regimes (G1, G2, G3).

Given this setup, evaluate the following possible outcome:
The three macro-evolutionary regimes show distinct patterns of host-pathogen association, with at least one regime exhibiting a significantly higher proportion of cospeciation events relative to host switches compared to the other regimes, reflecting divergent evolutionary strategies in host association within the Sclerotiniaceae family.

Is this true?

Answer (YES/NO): YES